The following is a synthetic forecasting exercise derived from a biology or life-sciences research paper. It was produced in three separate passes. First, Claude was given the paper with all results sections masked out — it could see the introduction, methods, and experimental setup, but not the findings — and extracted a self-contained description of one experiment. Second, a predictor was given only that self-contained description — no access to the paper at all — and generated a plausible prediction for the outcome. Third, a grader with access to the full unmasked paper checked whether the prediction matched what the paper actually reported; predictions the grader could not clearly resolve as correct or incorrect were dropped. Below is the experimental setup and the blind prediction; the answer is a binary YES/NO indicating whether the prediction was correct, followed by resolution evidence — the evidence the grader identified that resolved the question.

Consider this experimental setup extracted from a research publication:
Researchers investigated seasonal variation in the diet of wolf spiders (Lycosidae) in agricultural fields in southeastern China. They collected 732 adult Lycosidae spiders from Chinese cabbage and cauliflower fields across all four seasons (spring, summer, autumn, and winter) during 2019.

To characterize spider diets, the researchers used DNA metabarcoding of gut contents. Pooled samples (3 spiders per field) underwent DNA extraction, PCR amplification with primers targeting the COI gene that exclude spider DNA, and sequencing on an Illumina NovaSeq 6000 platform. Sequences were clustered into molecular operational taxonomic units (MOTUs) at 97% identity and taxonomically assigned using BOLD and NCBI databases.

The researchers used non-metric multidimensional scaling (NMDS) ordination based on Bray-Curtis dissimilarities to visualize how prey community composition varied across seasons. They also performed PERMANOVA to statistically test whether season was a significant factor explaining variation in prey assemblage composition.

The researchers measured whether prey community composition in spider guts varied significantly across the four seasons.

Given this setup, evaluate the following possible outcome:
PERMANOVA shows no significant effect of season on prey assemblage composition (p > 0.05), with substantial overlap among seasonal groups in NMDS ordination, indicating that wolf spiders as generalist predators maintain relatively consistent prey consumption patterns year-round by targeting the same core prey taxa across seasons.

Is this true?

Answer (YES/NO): NO